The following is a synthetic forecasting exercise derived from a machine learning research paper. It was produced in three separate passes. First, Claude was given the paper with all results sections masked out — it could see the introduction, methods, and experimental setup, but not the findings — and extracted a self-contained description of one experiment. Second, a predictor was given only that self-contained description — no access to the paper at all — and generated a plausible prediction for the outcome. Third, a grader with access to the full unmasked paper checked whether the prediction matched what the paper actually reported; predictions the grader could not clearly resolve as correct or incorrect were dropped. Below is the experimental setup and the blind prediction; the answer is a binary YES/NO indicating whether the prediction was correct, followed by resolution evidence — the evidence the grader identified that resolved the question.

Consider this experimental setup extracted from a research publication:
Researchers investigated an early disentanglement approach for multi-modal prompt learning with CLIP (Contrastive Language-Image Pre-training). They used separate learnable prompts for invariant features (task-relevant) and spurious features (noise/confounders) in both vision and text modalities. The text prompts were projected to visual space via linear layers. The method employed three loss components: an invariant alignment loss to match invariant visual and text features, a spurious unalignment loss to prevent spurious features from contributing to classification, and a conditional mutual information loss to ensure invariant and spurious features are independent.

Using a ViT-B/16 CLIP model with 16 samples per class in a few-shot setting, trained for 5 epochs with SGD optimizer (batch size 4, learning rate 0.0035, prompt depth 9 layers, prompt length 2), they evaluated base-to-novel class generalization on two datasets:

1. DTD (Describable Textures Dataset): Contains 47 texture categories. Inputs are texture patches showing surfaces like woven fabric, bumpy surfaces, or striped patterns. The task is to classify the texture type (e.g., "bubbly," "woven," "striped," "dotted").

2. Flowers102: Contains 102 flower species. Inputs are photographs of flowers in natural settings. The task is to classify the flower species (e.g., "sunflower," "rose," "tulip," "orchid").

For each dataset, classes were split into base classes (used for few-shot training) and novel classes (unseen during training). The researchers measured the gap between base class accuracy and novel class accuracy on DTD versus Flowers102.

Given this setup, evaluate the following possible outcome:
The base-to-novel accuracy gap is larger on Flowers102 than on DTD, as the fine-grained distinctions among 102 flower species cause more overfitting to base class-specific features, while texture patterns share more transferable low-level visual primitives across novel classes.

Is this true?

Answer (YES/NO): NO